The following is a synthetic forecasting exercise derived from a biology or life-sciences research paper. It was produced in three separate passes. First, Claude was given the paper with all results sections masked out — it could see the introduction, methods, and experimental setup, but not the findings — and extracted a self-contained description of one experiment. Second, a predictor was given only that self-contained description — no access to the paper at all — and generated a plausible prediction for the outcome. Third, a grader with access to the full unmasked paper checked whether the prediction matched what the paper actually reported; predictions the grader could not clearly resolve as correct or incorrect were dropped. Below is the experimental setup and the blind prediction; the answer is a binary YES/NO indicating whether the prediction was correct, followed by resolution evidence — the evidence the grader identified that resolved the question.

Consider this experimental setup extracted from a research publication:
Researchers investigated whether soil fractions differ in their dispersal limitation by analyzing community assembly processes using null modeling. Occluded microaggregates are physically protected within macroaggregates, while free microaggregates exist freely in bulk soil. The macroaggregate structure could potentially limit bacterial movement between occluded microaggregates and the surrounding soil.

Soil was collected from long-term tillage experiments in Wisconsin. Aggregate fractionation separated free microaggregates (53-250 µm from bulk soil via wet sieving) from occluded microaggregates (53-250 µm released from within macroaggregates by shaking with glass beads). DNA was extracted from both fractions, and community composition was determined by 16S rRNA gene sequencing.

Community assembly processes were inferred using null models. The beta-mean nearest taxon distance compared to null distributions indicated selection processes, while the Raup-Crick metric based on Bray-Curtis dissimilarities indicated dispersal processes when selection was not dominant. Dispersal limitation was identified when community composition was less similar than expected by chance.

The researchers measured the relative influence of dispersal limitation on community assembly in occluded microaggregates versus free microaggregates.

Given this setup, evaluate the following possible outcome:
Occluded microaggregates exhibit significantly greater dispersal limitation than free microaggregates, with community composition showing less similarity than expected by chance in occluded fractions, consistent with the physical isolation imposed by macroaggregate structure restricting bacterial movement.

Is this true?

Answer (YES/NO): NO